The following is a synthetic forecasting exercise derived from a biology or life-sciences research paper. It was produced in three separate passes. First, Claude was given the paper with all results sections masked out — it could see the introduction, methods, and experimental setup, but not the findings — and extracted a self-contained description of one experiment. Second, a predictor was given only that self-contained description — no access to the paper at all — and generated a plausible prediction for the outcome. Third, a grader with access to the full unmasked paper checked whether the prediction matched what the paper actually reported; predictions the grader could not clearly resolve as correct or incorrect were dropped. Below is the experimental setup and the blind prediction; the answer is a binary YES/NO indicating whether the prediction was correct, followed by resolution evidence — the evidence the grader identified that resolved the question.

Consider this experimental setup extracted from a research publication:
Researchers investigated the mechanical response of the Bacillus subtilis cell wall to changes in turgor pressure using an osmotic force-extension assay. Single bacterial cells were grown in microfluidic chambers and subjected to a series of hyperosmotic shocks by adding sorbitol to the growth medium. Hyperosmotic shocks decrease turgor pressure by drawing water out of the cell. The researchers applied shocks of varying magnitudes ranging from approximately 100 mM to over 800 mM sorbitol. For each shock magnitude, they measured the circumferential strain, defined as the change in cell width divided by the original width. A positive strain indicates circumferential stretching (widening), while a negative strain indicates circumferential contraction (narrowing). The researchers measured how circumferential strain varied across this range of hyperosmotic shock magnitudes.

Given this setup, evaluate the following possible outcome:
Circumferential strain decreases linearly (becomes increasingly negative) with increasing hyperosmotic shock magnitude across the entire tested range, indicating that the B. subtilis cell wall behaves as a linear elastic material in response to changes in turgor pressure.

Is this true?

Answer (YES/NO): NO